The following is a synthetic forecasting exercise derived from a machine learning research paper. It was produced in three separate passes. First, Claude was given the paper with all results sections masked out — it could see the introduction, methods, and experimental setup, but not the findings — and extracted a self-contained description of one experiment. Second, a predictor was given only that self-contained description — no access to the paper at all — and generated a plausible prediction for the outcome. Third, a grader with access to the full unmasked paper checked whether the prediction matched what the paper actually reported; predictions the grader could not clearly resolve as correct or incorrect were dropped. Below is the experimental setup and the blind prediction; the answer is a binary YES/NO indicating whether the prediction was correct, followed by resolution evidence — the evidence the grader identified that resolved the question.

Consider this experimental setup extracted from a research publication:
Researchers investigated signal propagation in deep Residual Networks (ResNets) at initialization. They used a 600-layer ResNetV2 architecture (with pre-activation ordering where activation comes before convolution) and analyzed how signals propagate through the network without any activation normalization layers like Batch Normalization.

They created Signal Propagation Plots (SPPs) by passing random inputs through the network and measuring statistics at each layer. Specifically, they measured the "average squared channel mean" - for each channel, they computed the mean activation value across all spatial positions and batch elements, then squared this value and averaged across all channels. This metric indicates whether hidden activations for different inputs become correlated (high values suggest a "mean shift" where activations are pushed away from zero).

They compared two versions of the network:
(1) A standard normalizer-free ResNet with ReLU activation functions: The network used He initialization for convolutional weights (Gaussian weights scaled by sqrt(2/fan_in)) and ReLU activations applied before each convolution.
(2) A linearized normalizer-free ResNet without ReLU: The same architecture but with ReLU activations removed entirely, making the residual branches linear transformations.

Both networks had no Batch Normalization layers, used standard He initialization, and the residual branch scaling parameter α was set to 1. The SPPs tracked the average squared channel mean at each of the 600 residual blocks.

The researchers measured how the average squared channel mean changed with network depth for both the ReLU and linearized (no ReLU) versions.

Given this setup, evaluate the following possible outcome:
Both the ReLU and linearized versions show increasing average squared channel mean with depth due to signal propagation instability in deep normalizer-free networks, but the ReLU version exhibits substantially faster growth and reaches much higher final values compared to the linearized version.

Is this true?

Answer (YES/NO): NO